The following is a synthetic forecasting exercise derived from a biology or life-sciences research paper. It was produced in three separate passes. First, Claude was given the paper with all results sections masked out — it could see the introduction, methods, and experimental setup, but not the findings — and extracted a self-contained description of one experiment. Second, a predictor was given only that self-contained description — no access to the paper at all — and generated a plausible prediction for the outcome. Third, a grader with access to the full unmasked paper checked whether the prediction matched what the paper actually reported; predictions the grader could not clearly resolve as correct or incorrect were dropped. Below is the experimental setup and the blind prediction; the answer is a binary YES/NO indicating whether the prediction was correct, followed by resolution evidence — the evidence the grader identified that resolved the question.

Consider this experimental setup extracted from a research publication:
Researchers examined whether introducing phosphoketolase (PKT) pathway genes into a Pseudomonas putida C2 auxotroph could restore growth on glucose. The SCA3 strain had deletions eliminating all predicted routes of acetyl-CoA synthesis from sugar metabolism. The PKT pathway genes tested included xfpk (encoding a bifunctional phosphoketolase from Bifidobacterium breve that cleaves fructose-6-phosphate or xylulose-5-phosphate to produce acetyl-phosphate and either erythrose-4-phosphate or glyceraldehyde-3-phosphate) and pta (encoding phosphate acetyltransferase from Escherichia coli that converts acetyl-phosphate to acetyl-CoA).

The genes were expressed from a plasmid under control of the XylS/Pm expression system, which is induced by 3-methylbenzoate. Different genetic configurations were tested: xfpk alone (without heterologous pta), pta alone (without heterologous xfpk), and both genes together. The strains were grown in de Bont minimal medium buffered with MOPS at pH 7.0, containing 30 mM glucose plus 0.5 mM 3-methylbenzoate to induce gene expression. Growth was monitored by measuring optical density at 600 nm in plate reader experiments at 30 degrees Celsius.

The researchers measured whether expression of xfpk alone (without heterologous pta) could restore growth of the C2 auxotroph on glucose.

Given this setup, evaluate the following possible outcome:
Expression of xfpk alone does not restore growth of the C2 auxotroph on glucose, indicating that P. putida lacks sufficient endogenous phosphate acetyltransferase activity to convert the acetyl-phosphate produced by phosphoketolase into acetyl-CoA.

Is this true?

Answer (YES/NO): YES